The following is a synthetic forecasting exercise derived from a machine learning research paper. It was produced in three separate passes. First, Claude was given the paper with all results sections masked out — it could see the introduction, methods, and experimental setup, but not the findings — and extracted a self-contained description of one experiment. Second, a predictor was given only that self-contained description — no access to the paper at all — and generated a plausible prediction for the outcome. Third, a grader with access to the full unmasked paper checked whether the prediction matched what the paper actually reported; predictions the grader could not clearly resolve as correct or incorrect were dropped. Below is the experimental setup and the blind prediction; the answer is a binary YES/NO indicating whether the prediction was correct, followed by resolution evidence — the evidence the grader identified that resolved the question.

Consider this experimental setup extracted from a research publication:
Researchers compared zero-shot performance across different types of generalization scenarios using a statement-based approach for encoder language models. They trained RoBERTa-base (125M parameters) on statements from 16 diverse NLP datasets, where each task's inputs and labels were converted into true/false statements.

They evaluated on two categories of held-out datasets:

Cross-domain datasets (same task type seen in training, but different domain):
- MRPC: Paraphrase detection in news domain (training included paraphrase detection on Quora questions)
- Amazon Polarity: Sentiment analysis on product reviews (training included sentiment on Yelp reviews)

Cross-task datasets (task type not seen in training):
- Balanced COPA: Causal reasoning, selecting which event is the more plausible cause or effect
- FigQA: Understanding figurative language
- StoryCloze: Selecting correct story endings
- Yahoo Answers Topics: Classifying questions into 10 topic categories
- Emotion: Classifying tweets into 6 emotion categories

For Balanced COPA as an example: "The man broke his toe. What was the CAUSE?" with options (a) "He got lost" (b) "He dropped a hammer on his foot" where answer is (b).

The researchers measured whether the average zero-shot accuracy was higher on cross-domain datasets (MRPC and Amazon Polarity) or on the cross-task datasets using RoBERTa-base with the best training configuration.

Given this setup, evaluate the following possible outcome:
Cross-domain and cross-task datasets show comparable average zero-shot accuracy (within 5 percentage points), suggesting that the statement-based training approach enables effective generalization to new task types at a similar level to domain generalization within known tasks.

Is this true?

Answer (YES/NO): NO